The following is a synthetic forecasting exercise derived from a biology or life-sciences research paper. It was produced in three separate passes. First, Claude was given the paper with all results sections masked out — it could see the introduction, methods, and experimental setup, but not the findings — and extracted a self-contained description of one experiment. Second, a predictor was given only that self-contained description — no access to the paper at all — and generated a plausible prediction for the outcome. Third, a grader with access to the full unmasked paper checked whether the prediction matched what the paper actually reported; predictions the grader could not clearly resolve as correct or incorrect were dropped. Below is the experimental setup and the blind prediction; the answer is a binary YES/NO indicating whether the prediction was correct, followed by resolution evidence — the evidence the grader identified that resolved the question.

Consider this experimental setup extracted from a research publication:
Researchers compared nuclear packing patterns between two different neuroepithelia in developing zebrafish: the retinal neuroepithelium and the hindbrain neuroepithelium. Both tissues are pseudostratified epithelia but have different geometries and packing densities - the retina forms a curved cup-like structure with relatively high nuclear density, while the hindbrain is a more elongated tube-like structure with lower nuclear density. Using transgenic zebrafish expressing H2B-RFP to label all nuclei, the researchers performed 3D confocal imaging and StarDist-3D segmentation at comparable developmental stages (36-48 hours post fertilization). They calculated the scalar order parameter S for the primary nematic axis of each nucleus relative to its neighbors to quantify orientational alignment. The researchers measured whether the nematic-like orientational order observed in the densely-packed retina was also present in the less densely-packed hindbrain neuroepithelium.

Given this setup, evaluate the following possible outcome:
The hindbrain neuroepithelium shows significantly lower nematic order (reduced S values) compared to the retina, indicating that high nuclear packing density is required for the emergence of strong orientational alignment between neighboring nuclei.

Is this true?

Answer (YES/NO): NO